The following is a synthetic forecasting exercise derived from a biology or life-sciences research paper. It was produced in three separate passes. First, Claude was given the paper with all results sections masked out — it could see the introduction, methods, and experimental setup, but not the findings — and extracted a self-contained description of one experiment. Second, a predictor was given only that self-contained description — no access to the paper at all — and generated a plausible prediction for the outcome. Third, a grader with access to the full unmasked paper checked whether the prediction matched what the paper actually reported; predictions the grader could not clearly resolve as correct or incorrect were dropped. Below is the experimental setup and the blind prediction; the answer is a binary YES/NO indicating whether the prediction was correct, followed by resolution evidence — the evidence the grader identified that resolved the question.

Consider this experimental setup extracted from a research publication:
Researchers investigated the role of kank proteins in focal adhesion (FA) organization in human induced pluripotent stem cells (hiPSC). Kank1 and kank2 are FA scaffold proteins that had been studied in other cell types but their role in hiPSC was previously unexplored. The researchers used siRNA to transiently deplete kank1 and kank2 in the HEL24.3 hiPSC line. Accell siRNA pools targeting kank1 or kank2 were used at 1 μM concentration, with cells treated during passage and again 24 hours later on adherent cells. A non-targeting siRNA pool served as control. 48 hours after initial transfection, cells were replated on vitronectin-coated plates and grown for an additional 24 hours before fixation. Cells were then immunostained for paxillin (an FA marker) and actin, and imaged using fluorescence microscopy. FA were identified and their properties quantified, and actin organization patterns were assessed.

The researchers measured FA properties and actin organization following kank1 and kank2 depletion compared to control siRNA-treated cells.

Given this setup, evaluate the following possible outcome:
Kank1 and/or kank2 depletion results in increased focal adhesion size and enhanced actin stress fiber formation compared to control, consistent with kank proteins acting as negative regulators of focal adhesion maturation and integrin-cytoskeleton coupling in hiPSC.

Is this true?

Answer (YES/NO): NO